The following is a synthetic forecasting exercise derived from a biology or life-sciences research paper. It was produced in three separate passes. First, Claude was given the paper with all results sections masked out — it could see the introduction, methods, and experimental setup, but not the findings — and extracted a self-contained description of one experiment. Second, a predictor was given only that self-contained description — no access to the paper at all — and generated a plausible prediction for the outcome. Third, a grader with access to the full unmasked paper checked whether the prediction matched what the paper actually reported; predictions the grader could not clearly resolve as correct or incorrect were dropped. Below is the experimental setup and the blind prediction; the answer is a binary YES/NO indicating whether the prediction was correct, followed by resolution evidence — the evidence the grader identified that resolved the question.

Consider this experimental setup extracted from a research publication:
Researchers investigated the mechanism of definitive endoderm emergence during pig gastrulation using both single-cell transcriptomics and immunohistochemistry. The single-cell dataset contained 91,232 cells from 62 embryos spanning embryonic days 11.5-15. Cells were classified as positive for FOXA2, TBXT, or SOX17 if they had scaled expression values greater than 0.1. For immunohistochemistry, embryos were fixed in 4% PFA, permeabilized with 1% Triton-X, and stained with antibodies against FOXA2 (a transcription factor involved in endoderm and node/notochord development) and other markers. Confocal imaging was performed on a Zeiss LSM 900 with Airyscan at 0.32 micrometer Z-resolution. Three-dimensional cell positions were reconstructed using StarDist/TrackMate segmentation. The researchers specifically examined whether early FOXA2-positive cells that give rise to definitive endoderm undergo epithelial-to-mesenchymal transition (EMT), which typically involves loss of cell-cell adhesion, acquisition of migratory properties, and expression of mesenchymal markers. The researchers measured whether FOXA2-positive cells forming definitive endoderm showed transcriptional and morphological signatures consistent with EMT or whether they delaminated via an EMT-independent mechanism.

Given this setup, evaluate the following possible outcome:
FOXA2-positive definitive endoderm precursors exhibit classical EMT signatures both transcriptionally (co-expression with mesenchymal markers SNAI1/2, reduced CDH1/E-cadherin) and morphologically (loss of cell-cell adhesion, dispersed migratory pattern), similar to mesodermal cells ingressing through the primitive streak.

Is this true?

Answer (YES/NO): NO